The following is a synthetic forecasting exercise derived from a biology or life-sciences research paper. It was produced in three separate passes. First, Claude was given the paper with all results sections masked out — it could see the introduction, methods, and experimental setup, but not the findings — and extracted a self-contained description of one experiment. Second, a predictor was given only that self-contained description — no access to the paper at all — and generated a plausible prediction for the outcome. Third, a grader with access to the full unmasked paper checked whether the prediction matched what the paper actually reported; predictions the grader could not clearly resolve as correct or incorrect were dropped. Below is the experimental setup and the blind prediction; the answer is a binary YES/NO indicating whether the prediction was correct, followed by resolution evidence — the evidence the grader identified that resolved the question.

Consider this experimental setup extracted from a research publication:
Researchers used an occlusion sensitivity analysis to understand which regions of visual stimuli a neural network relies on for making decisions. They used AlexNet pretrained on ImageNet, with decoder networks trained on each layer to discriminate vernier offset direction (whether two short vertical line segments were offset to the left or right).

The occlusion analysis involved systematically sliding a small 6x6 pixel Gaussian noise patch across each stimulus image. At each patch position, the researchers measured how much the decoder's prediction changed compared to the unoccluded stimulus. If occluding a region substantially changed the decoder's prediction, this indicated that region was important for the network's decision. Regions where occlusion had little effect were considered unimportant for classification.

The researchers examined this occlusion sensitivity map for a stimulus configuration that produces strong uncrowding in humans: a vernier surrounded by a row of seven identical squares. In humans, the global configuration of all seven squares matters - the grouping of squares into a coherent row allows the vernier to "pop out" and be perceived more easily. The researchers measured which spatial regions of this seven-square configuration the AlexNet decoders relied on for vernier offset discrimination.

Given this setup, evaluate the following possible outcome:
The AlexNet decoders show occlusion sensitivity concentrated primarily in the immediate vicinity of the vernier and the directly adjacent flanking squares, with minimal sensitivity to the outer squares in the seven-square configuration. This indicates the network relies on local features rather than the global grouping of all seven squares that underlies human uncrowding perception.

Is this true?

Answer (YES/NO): YES